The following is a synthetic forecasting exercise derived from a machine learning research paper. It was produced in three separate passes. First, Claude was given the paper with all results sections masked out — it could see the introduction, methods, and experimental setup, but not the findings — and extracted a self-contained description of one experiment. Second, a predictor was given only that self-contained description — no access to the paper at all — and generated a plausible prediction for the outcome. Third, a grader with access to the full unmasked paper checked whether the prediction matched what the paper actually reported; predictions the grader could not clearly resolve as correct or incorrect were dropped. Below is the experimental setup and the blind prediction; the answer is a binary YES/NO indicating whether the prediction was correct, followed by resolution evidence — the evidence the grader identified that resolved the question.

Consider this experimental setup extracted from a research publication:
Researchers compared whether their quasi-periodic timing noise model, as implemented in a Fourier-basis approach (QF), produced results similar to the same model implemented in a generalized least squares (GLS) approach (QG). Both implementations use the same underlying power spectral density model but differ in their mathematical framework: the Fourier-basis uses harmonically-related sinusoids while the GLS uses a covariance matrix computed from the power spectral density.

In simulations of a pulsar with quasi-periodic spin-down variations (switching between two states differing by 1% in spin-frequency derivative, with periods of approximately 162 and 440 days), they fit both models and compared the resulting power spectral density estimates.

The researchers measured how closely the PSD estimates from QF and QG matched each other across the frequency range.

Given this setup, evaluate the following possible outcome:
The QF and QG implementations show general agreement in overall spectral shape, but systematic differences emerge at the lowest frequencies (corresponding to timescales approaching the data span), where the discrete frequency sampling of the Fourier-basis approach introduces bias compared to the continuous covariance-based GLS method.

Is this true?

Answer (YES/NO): NO